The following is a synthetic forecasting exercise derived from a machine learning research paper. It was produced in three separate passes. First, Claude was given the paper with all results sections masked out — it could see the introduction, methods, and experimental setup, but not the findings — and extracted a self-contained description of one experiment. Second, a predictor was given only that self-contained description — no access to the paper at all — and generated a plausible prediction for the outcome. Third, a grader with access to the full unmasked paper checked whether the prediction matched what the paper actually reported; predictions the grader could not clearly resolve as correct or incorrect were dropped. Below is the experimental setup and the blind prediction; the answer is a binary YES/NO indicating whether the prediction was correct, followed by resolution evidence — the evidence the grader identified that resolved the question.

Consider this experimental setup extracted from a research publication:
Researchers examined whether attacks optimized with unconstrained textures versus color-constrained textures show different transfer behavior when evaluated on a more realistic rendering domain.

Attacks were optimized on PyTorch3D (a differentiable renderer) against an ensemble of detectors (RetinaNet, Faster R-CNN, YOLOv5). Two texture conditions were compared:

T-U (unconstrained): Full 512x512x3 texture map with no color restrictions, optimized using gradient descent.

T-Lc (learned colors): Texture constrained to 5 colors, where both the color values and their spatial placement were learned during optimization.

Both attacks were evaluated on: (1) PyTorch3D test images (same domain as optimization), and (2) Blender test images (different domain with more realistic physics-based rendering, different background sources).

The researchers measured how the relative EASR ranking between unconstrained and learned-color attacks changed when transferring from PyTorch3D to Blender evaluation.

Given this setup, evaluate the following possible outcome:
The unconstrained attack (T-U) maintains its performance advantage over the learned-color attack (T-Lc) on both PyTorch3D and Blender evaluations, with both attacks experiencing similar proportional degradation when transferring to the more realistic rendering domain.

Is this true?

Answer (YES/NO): NO